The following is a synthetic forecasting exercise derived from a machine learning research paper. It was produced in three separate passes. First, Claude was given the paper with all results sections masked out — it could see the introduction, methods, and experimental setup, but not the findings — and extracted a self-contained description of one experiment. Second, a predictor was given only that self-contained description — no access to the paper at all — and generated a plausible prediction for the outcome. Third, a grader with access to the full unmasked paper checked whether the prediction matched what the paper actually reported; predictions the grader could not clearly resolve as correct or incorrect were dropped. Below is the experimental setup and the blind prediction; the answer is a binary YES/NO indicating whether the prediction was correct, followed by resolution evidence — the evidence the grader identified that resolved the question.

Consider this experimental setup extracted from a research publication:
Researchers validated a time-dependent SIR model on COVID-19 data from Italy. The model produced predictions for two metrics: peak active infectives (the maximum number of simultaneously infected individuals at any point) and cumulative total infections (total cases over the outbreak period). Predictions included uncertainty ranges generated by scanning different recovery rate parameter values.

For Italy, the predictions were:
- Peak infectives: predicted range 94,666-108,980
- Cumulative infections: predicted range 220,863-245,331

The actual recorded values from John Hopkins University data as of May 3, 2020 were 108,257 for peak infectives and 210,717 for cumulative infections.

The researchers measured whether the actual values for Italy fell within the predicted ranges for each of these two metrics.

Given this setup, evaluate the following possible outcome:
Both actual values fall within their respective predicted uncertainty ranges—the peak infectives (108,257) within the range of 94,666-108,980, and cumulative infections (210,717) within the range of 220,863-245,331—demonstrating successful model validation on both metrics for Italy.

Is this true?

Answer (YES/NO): NO